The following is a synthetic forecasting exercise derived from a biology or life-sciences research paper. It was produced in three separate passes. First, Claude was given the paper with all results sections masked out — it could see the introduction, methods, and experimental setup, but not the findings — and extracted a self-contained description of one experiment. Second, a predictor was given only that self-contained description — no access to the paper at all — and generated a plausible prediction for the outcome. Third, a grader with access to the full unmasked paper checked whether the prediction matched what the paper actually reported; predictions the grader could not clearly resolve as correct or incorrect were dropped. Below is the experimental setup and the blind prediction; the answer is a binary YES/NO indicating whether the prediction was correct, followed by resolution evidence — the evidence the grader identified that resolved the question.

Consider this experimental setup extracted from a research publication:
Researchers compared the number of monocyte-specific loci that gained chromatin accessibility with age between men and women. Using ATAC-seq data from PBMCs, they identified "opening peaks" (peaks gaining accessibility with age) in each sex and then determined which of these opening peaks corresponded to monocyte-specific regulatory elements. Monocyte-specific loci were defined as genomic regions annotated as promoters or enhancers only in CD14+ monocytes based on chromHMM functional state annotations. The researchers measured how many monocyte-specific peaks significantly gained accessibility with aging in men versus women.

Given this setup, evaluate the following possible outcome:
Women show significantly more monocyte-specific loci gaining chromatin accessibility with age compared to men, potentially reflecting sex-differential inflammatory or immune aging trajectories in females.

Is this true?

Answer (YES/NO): NO